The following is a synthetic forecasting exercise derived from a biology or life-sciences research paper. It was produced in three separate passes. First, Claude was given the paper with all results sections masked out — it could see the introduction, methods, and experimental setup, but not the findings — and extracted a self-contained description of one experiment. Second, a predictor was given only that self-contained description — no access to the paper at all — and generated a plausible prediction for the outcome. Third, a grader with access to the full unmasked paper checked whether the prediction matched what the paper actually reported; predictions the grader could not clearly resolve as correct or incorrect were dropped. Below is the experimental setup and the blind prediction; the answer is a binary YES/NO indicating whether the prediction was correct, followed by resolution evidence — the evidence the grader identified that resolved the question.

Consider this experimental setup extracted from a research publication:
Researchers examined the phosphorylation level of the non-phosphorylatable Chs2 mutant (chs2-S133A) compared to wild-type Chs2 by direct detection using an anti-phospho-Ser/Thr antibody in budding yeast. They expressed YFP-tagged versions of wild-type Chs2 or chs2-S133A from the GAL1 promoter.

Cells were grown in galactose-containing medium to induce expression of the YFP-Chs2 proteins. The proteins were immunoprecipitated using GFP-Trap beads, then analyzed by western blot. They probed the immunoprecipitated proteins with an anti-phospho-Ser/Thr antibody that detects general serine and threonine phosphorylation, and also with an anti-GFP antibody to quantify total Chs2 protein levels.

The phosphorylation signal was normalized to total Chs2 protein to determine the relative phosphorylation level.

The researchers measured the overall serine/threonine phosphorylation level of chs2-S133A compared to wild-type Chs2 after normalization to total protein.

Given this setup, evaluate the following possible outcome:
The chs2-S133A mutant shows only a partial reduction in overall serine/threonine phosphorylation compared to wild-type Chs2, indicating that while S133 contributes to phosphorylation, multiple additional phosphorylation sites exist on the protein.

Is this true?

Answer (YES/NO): NO